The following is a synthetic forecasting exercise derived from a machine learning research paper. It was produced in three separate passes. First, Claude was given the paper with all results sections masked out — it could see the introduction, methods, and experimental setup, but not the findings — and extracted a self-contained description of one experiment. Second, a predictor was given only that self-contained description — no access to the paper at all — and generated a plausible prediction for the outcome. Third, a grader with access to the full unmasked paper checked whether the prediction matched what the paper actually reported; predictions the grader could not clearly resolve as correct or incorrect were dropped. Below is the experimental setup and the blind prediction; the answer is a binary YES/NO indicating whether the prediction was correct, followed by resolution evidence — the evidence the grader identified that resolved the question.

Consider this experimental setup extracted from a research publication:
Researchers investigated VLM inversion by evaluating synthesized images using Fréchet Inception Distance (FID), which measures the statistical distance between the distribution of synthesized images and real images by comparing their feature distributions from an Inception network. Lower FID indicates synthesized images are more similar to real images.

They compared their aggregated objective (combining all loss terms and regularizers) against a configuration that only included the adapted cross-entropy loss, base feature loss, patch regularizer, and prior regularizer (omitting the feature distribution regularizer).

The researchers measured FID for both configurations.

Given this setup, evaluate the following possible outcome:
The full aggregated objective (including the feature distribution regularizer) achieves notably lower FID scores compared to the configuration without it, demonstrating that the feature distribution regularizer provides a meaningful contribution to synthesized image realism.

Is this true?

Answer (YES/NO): YES